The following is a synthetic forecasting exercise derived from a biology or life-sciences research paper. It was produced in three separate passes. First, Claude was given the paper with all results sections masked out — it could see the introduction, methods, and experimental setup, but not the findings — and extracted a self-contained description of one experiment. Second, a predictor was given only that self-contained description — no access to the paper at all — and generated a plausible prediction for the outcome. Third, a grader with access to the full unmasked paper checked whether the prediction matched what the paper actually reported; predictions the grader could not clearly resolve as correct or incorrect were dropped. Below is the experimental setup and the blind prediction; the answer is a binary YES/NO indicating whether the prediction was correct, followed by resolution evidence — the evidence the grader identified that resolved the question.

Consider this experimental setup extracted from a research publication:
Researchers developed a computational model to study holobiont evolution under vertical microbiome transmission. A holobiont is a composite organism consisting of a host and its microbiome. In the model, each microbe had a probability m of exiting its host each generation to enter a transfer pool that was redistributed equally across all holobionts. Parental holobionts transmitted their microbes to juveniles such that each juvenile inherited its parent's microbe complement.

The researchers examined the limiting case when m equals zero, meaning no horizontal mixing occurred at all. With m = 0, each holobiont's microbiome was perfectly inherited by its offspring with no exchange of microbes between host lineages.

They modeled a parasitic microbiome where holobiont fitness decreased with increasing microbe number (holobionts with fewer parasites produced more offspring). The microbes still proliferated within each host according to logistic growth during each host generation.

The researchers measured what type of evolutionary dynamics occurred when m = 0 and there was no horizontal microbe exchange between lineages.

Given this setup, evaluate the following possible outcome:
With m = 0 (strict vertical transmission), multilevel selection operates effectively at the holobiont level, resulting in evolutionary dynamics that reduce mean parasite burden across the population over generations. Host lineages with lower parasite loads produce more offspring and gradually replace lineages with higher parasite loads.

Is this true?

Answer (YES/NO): NO